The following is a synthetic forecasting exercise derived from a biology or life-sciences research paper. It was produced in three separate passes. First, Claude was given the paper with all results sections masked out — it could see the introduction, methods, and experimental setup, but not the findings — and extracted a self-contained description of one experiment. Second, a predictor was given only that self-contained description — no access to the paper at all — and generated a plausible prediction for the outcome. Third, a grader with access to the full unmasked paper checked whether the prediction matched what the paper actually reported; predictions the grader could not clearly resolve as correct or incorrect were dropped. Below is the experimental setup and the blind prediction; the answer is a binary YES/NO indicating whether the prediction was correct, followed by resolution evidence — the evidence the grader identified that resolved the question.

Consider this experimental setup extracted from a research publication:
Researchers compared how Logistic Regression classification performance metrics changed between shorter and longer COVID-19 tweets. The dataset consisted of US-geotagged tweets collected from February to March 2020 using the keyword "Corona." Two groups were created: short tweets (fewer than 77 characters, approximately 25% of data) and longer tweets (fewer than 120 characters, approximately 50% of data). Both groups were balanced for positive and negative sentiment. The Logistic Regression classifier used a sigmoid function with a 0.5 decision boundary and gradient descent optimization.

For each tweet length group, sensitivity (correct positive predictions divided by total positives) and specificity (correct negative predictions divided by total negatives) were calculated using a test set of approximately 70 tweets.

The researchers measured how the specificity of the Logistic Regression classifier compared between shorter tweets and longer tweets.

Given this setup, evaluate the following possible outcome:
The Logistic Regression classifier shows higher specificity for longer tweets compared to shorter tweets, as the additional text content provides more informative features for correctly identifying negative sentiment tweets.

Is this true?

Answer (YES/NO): NO